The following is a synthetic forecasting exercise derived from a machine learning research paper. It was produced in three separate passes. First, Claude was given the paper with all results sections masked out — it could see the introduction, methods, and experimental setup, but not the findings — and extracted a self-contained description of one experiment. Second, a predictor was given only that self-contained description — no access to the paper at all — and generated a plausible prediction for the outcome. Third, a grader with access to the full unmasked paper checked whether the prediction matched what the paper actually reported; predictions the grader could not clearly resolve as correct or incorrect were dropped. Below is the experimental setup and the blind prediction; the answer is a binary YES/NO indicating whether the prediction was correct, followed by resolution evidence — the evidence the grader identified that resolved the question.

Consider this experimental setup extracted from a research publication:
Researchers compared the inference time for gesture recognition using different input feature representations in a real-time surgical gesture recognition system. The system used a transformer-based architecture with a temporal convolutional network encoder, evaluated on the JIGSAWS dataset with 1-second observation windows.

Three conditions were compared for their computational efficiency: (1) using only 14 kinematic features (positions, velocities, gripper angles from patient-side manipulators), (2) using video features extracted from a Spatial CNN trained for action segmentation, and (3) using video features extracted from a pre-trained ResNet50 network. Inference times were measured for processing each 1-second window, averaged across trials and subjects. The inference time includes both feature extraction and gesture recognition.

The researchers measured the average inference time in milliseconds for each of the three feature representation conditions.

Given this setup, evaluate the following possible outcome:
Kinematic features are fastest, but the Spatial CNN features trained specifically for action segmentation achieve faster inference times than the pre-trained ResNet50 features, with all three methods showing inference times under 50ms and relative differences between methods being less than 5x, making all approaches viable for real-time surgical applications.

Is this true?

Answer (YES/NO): YES